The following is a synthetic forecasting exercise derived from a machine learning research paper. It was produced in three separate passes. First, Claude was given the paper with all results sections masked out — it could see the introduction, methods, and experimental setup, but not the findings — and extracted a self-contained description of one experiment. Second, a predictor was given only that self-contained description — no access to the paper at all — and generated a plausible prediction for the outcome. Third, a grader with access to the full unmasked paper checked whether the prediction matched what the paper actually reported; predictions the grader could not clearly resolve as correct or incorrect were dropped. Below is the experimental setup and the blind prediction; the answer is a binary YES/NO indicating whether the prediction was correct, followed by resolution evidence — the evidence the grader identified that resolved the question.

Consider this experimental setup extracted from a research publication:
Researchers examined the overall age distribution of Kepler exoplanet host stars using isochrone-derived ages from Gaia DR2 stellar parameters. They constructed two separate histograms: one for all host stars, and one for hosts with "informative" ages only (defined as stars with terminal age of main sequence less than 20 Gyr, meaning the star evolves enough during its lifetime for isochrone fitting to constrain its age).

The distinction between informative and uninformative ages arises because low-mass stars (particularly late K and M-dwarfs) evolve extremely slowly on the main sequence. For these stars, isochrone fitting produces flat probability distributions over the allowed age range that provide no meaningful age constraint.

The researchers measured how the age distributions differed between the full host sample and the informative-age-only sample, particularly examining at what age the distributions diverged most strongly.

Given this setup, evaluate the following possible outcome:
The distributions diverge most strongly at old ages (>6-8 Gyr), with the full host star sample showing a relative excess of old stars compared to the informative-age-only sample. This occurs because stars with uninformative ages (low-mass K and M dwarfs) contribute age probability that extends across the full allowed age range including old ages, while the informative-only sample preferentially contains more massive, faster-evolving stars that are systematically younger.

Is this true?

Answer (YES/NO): YES